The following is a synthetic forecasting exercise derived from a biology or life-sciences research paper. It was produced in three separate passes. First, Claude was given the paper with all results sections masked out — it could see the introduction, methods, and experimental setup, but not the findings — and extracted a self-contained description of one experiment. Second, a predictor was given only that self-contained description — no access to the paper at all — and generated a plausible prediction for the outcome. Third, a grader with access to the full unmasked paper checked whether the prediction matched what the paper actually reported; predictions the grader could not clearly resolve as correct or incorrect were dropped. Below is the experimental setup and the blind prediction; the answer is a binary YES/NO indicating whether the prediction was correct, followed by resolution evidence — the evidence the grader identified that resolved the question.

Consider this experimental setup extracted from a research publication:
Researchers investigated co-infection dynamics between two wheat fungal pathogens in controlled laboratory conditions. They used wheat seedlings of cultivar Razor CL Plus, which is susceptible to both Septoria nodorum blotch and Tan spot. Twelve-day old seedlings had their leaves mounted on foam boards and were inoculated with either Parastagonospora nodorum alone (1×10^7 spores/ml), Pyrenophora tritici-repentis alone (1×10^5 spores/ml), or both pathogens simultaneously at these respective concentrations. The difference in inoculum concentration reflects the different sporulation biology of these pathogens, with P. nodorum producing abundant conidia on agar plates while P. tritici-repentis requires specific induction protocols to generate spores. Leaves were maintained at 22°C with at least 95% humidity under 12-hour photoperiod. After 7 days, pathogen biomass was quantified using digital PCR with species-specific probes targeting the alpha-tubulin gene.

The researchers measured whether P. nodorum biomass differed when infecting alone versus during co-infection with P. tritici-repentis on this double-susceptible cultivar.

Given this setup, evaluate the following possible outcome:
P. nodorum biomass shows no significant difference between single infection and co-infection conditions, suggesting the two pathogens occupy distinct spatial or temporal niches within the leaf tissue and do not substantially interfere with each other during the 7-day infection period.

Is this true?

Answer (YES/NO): YES